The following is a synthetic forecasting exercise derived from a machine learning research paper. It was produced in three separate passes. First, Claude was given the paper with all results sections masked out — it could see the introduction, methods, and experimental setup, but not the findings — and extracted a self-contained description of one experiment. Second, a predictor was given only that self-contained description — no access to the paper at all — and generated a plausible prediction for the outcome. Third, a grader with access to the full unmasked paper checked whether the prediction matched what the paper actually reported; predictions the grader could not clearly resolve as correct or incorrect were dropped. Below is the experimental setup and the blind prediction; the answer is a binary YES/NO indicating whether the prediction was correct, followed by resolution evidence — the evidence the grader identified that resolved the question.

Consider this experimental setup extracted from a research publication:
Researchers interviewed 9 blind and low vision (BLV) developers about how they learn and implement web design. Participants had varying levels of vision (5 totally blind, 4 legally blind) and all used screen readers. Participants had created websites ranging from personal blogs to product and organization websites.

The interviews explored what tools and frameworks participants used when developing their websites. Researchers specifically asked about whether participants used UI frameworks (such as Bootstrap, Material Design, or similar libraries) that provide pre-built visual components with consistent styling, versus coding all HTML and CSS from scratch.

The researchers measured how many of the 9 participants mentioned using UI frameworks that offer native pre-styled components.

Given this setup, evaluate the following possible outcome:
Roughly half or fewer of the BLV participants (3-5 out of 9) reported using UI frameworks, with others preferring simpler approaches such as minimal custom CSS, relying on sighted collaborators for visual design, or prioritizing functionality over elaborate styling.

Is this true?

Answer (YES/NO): NO